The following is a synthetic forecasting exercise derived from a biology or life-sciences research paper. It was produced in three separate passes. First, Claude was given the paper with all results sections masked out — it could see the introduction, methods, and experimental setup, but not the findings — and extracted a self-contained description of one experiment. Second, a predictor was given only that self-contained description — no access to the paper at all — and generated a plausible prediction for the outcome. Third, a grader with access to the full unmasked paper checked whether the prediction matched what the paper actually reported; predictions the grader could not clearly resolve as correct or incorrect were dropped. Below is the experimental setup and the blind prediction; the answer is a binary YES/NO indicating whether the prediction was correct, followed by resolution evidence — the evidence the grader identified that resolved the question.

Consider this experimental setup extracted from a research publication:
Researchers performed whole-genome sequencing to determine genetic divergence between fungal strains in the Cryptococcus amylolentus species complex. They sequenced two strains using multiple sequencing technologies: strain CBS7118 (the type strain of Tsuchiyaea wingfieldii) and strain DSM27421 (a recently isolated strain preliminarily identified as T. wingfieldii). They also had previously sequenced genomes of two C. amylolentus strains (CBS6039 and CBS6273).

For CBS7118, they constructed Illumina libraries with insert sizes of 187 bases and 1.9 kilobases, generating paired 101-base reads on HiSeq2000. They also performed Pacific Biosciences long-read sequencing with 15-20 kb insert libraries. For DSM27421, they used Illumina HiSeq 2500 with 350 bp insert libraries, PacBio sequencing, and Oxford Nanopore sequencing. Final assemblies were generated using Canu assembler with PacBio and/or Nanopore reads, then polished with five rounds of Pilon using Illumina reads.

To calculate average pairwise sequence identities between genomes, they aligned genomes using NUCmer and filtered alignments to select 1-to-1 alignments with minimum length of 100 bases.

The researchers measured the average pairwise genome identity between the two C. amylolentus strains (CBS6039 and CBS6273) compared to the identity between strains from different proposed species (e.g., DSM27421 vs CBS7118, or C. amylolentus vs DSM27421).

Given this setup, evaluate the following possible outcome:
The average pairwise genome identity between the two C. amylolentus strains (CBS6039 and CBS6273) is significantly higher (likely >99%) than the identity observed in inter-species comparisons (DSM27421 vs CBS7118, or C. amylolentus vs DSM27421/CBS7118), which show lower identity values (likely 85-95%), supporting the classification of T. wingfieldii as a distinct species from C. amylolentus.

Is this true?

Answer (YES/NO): YES